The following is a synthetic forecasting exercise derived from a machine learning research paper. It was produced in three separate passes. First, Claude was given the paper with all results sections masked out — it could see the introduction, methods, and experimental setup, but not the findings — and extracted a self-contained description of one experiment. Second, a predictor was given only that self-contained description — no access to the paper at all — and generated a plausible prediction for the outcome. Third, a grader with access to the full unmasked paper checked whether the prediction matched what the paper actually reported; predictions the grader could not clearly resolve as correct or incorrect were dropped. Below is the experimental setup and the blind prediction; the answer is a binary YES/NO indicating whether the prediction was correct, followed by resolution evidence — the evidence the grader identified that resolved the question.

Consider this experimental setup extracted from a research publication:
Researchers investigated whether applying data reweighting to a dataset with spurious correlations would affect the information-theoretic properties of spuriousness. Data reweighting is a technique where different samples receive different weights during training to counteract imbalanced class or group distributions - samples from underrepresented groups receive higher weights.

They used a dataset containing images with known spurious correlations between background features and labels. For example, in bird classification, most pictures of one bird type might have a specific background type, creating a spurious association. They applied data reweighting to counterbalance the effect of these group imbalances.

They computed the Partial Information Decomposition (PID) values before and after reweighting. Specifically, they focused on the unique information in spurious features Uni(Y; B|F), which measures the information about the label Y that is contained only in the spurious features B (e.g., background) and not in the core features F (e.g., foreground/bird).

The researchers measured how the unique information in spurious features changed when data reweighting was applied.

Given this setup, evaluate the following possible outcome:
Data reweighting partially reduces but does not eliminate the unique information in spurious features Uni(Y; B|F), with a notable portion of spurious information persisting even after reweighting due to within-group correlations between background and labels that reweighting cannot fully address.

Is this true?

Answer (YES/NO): NO